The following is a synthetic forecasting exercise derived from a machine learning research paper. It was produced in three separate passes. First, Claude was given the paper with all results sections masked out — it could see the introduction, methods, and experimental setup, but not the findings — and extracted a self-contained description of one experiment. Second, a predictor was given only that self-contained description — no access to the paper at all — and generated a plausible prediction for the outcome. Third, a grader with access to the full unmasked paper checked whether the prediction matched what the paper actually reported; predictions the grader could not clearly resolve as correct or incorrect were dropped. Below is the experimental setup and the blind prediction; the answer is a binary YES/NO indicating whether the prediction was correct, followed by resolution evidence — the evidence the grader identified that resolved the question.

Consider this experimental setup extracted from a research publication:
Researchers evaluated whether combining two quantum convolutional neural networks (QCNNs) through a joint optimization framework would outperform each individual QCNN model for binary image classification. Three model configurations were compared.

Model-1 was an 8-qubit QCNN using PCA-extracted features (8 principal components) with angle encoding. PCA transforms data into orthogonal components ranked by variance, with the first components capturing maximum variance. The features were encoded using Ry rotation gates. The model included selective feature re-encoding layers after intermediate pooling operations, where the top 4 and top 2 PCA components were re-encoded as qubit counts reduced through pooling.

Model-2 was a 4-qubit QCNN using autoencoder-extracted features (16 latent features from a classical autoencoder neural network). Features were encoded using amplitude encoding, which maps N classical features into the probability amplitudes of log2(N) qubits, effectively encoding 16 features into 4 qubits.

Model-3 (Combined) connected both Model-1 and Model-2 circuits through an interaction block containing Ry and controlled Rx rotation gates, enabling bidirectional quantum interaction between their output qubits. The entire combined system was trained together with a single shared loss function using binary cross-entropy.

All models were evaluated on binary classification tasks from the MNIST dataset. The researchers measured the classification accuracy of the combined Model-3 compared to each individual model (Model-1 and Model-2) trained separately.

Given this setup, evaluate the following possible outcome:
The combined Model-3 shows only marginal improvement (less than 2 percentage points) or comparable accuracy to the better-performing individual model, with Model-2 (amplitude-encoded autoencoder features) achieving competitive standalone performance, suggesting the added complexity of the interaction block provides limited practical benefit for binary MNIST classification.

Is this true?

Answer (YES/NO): NO